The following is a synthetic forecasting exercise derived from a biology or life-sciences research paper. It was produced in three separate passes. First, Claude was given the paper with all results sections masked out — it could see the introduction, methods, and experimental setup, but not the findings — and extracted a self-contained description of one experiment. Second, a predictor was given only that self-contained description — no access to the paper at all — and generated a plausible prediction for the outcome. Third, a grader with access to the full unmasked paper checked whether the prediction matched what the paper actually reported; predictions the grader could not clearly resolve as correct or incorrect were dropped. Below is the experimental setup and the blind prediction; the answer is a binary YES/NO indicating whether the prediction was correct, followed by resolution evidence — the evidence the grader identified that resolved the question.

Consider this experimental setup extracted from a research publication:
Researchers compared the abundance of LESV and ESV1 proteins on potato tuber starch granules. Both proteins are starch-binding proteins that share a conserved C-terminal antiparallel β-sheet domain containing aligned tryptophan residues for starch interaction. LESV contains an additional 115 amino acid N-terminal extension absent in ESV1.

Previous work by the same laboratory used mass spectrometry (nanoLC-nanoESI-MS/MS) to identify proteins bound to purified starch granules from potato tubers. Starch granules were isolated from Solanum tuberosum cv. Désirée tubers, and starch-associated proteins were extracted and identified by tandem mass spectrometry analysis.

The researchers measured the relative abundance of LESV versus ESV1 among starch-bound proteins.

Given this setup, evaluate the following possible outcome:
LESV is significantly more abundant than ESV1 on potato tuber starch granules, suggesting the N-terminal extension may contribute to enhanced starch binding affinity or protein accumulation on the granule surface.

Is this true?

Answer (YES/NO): YES